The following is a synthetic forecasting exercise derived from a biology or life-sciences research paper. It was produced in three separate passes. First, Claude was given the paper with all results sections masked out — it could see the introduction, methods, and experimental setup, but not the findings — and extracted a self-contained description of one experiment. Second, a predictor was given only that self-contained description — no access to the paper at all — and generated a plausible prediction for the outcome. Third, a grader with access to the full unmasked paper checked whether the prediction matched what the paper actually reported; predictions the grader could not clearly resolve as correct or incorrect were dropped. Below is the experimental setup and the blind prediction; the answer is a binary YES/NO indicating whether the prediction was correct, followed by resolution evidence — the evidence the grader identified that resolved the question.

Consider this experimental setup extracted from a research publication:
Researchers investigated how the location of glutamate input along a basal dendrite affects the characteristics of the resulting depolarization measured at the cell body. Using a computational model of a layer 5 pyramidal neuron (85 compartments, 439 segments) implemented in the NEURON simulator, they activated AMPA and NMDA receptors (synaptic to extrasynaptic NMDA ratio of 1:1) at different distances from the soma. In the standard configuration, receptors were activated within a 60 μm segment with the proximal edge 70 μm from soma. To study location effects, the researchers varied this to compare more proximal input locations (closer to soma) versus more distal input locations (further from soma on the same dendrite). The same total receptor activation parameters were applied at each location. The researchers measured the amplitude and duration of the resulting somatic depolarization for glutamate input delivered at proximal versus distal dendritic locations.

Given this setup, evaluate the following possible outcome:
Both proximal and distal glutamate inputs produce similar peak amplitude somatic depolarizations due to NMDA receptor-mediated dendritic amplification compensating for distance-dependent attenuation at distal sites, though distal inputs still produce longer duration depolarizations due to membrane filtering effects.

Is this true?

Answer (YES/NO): NO